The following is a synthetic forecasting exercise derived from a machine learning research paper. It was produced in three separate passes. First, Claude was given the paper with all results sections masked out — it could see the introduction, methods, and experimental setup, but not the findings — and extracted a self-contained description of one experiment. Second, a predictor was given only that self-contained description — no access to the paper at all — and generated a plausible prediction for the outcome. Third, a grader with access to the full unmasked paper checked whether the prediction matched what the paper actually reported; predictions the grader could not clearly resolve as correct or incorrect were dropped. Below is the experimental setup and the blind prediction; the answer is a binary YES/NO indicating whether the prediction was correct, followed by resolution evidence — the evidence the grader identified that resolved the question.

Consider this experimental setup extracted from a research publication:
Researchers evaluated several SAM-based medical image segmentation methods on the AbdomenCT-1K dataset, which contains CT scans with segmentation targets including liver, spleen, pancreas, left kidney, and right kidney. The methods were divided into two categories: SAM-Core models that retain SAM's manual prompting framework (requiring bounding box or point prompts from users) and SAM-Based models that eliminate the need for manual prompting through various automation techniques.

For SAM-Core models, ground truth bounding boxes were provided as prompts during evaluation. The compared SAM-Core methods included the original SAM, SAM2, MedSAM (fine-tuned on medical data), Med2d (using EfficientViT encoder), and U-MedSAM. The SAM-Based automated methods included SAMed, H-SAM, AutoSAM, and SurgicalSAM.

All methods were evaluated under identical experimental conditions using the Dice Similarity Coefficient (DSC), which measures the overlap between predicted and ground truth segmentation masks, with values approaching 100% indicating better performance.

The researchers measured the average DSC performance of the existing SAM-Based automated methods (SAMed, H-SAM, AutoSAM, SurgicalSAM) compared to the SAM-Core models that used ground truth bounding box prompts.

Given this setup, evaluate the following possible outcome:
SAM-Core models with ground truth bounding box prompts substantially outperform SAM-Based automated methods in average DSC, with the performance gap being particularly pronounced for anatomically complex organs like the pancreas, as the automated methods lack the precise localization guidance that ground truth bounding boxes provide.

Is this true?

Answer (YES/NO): NO